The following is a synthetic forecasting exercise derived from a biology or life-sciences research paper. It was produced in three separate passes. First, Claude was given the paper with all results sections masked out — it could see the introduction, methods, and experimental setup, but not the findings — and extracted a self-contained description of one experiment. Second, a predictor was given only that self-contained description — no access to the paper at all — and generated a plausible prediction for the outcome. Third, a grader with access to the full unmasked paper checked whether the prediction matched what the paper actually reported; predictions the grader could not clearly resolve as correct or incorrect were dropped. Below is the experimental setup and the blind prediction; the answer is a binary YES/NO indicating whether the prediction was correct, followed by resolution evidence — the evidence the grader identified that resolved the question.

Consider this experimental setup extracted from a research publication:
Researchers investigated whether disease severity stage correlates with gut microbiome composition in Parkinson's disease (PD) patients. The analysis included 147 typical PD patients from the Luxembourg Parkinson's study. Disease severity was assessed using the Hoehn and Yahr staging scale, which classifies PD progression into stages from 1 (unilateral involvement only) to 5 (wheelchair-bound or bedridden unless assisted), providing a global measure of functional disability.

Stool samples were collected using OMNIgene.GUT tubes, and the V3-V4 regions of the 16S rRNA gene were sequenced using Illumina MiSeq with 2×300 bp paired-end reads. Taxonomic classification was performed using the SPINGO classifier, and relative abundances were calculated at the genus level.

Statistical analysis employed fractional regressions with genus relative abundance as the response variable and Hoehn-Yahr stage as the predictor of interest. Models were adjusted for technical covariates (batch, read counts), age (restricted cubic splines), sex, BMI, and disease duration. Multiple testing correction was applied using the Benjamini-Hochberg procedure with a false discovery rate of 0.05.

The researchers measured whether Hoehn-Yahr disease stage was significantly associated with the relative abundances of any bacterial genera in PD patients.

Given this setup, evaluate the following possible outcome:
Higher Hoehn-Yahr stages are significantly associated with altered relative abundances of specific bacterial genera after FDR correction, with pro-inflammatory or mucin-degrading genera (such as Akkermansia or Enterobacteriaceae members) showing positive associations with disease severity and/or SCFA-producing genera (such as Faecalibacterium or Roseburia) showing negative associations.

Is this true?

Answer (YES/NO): NO